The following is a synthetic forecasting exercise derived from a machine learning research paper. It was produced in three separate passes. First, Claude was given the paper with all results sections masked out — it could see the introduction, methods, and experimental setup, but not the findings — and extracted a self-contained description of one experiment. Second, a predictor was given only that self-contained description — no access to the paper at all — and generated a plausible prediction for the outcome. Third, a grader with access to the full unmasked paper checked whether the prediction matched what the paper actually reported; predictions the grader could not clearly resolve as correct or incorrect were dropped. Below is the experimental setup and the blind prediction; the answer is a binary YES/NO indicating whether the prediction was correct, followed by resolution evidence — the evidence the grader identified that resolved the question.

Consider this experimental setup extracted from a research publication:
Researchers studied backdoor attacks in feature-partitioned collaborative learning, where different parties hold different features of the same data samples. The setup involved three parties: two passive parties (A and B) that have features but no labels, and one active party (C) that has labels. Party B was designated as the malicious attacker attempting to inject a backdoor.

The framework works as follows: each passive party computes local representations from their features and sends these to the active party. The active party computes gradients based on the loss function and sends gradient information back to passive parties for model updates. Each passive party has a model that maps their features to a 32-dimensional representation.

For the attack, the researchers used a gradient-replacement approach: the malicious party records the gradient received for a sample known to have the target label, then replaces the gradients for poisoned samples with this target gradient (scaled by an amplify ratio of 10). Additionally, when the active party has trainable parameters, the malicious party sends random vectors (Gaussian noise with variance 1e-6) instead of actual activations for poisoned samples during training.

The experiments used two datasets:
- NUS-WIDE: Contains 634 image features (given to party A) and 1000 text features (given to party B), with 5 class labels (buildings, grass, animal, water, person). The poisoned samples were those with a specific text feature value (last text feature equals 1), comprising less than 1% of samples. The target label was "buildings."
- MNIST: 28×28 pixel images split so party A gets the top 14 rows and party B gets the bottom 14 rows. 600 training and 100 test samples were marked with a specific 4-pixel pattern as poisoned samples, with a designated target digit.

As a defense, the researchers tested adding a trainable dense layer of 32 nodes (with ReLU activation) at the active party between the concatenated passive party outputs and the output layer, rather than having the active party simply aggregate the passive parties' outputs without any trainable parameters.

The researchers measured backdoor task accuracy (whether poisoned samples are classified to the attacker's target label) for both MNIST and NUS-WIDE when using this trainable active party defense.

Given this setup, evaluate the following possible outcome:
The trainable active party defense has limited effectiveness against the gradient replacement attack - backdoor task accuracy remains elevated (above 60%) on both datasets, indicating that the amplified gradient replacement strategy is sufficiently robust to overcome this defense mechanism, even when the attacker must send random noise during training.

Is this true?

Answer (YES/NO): NO